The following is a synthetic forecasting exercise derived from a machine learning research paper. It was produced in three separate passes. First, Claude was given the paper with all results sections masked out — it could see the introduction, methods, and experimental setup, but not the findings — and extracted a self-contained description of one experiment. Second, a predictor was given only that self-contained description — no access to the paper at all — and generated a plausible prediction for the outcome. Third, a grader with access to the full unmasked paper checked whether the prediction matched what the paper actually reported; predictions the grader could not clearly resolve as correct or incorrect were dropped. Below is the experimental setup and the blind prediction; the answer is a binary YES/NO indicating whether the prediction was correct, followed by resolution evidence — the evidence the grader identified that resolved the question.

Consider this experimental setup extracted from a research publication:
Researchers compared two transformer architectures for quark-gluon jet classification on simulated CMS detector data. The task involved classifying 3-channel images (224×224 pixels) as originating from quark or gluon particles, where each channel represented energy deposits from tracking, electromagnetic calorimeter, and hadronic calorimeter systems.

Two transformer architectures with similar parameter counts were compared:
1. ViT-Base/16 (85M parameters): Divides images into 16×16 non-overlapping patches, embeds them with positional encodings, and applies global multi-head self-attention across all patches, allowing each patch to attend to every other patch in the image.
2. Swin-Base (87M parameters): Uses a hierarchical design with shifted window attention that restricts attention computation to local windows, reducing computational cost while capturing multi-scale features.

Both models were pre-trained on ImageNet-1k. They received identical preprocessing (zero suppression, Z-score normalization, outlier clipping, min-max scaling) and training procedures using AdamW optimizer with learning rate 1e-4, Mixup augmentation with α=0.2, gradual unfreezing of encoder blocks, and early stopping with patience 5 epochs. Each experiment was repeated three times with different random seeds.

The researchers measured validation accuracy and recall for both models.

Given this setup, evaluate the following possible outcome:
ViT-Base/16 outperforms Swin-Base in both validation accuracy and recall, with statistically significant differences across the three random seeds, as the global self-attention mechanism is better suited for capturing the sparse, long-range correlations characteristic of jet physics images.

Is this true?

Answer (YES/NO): NO